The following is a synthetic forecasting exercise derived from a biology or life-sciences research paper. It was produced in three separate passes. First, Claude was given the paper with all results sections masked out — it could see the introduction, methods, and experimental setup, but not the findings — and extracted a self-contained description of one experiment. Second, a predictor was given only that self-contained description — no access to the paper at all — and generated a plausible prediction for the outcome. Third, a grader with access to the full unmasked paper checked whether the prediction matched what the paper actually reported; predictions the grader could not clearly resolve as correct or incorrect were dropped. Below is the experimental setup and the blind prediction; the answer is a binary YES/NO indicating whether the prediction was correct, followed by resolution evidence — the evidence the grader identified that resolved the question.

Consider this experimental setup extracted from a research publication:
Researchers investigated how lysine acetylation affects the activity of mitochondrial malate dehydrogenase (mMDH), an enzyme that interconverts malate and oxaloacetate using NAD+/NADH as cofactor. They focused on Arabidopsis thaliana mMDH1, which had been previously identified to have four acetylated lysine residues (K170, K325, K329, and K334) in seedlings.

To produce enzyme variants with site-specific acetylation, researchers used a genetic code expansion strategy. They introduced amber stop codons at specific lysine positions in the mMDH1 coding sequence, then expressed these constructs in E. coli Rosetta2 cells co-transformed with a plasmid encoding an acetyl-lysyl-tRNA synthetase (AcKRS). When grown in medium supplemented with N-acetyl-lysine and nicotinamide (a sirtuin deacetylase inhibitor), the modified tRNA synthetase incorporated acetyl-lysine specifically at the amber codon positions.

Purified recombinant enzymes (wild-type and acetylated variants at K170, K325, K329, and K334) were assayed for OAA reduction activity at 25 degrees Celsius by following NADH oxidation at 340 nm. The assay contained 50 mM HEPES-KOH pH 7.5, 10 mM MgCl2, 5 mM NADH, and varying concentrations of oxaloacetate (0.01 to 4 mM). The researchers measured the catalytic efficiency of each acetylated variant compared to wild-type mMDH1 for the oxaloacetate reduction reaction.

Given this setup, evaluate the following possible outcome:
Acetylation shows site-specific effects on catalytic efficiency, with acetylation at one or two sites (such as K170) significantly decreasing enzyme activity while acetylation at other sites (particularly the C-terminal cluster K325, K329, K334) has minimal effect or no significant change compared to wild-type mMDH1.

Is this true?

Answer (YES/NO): NO